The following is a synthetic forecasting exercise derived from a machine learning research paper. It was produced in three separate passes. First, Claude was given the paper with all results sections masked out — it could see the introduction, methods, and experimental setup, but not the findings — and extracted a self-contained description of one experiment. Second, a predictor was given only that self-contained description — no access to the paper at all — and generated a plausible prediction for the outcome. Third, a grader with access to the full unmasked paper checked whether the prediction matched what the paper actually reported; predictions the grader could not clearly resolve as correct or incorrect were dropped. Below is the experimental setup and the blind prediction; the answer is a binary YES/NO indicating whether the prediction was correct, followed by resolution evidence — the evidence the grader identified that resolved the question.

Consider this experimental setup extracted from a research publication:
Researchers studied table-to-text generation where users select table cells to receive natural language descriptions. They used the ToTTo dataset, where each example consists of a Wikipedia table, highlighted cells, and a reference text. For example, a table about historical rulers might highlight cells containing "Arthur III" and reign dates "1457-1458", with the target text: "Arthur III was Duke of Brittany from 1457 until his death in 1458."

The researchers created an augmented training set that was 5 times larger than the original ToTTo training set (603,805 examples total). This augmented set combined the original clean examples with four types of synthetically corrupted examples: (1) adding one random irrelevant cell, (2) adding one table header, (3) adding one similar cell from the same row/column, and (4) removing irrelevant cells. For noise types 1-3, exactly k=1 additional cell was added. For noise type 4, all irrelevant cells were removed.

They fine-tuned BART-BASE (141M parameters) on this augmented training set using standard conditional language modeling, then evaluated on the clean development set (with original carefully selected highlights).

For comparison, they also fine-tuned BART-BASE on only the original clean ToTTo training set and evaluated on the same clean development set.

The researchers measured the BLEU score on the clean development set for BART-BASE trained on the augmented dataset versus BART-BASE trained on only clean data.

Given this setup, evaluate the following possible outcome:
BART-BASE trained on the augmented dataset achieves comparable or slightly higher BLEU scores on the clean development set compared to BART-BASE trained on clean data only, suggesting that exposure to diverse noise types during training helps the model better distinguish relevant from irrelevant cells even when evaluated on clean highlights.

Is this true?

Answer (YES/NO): YES